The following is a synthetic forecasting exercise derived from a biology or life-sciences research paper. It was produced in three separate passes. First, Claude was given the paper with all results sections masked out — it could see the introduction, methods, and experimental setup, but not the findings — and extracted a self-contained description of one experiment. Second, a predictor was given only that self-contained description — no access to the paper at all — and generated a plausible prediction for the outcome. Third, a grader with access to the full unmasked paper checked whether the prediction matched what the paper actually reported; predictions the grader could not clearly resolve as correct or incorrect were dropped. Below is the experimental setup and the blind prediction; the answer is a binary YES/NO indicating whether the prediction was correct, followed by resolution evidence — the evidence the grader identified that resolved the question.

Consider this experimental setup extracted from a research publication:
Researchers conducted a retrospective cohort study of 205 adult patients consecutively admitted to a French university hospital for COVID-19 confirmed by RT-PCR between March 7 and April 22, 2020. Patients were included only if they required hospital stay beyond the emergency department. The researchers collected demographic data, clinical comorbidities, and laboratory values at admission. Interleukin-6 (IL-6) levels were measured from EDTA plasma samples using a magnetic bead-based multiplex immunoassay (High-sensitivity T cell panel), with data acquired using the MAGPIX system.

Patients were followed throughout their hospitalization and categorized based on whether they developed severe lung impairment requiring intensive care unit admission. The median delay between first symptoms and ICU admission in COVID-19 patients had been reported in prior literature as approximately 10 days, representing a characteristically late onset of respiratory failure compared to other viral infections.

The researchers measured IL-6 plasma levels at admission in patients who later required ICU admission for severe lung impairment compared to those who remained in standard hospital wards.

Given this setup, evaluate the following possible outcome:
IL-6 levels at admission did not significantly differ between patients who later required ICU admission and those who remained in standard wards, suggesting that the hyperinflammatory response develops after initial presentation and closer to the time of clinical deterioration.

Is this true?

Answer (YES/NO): NO